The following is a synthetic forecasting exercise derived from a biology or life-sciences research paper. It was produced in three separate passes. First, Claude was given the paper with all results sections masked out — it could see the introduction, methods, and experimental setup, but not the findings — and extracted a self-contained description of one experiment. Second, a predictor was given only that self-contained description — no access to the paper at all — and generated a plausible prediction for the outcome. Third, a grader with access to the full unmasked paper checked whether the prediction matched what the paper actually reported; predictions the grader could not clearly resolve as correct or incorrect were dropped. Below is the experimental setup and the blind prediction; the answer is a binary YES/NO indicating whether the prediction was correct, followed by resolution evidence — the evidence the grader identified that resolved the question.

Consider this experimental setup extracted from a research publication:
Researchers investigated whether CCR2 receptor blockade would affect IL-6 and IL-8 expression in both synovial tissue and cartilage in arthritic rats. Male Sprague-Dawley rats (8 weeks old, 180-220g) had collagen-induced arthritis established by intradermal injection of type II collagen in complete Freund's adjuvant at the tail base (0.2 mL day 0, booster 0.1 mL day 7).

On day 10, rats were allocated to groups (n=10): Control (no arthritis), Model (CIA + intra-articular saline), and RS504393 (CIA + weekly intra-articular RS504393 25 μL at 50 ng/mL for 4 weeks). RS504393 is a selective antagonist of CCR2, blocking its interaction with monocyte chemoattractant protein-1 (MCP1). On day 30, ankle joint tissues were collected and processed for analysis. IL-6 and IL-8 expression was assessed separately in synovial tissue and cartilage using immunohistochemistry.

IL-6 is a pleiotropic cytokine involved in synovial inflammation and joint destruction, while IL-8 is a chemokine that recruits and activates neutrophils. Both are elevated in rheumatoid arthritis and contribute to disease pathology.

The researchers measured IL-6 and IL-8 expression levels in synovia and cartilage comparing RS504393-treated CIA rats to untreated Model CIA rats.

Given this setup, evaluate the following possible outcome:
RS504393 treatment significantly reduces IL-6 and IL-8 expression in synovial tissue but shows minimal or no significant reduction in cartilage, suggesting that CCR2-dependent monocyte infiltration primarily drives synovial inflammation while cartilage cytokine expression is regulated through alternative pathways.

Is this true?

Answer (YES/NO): NO